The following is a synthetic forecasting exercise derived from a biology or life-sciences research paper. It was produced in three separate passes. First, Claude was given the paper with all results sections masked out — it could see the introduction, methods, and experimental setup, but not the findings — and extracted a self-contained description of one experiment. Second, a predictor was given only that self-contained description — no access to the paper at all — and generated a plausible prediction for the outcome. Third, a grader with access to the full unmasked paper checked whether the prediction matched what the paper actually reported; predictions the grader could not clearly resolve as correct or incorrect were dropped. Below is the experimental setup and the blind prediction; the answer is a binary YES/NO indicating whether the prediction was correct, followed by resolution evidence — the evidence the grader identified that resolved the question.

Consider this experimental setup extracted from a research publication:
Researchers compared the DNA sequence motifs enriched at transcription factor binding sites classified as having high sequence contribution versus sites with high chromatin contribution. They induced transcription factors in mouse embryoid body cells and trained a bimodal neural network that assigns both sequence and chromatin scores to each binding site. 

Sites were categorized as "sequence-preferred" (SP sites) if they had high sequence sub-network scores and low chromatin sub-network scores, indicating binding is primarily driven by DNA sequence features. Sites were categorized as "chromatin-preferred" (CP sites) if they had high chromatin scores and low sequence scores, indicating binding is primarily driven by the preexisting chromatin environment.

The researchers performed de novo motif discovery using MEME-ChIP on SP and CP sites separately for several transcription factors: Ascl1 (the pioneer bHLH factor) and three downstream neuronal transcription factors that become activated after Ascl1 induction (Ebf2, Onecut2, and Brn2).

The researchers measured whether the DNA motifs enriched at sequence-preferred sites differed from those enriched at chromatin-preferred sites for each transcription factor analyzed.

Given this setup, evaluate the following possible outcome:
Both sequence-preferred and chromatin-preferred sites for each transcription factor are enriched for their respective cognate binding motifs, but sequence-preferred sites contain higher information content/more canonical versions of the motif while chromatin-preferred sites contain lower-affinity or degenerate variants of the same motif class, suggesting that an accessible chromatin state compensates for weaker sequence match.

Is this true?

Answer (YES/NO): NO